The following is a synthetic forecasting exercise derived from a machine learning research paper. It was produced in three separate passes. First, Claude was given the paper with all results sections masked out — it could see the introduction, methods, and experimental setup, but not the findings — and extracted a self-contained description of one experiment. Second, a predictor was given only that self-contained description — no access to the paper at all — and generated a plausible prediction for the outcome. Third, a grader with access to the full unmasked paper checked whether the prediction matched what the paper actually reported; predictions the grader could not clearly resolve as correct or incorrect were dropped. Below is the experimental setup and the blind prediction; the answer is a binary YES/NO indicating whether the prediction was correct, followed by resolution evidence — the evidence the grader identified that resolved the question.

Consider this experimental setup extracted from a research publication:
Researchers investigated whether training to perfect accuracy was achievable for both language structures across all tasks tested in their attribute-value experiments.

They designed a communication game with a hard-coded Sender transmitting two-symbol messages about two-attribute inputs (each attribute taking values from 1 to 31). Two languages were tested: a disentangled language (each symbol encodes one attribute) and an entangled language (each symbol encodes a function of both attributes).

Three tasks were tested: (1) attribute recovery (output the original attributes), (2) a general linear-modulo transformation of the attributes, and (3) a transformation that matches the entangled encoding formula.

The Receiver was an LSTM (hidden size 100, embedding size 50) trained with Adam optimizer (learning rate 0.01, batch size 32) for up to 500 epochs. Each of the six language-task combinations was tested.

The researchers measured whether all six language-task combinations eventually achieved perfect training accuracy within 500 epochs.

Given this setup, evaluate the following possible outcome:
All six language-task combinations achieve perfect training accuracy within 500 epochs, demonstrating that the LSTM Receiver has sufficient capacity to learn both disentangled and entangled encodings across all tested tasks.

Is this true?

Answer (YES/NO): YES